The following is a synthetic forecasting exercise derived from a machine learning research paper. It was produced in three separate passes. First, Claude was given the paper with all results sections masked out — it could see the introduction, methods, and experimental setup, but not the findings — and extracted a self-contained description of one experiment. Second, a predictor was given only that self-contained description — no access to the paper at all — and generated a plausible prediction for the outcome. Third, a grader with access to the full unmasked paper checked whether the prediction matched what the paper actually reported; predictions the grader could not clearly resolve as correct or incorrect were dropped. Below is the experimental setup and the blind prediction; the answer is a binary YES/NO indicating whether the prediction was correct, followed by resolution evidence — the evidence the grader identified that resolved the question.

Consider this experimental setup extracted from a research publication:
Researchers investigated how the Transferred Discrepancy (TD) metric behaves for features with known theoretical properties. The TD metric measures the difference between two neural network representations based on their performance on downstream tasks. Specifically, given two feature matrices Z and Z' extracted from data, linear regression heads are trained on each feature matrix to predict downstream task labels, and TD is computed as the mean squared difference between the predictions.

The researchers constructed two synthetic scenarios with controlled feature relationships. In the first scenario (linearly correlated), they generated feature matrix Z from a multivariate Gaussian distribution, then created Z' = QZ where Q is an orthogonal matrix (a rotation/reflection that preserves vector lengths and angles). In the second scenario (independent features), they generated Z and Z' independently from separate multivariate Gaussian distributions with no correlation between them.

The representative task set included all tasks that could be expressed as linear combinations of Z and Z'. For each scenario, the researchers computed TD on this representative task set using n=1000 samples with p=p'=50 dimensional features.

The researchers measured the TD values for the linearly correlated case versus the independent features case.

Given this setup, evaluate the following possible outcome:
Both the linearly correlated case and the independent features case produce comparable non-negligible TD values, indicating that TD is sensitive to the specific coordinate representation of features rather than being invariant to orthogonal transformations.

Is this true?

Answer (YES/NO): NO